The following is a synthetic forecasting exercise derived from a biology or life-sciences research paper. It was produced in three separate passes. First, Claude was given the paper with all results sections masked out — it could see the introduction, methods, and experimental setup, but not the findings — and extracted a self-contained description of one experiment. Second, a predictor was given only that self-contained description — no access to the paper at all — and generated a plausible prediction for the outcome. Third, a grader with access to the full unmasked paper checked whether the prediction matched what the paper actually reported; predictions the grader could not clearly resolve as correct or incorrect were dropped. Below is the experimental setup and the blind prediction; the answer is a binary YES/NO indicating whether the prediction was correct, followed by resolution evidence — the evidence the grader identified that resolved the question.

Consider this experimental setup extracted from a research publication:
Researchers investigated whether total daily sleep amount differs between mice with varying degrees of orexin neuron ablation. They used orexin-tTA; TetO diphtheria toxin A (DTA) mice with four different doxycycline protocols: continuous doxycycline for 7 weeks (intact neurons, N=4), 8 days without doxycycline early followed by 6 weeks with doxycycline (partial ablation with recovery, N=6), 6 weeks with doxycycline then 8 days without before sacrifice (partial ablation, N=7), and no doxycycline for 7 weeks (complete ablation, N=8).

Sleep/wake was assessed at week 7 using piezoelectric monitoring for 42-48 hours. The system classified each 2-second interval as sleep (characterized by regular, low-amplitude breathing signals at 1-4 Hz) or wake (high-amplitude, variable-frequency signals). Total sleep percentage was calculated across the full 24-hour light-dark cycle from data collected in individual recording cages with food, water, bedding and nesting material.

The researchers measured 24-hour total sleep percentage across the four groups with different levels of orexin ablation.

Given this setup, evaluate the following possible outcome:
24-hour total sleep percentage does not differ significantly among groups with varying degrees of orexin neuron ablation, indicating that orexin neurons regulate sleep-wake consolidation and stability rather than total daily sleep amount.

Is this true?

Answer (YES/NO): YES